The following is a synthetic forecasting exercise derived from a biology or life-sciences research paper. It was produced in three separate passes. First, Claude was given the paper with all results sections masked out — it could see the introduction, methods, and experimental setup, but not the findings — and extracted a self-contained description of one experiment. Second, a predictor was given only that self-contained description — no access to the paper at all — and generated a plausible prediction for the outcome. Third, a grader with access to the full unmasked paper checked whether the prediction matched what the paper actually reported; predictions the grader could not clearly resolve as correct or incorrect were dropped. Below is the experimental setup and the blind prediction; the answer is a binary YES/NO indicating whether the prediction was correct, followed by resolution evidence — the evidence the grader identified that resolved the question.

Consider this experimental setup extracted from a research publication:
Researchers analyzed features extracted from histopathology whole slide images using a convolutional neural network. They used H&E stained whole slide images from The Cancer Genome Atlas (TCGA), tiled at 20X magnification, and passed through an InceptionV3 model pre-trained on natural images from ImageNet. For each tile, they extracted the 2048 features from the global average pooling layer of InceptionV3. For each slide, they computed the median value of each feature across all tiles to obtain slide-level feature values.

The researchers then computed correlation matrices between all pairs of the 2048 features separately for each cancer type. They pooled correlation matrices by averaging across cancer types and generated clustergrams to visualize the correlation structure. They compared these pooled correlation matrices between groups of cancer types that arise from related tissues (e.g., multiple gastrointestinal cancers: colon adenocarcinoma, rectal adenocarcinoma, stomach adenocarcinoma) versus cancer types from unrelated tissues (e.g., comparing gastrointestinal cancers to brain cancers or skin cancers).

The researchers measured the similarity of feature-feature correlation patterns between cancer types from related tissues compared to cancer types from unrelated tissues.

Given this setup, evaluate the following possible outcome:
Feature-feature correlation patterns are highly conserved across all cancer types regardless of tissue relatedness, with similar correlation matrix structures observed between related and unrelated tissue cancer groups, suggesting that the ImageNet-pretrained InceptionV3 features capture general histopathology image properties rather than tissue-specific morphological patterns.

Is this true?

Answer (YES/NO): NO